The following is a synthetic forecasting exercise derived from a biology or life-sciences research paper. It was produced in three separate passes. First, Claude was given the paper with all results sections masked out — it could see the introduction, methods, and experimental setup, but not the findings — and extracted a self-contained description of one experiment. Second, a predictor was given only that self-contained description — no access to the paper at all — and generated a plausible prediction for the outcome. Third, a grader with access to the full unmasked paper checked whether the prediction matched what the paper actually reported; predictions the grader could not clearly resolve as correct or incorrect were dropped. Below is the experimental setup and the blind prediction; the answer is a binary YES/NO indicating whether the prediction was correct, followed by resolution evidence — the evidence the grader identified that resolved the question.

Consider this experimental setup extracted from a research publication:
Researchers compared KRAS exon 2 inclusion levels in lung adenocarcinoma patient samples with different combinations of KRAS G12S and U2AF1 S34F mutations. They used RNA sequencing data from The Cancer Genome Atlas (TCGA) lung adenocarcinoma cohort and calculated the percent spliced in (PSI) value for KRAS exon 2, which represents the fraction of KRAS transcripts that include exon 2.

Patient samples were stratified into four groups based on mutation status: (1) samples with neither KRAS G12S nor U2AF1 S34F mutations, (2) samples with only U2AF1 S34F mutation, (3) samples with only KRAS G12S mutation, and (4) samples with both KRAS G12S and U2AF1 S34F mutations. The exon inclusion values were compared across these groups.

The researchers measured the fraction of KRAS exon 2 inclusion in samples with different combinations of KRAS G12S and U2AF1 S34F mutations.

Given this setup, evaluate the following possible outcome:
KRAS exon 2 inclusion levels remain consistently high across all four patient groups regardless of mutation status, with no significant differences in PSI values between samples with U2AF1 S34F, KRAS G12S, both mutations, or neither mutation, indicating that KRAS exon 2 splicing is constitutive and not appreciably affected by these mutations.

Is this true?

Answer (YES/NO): NO